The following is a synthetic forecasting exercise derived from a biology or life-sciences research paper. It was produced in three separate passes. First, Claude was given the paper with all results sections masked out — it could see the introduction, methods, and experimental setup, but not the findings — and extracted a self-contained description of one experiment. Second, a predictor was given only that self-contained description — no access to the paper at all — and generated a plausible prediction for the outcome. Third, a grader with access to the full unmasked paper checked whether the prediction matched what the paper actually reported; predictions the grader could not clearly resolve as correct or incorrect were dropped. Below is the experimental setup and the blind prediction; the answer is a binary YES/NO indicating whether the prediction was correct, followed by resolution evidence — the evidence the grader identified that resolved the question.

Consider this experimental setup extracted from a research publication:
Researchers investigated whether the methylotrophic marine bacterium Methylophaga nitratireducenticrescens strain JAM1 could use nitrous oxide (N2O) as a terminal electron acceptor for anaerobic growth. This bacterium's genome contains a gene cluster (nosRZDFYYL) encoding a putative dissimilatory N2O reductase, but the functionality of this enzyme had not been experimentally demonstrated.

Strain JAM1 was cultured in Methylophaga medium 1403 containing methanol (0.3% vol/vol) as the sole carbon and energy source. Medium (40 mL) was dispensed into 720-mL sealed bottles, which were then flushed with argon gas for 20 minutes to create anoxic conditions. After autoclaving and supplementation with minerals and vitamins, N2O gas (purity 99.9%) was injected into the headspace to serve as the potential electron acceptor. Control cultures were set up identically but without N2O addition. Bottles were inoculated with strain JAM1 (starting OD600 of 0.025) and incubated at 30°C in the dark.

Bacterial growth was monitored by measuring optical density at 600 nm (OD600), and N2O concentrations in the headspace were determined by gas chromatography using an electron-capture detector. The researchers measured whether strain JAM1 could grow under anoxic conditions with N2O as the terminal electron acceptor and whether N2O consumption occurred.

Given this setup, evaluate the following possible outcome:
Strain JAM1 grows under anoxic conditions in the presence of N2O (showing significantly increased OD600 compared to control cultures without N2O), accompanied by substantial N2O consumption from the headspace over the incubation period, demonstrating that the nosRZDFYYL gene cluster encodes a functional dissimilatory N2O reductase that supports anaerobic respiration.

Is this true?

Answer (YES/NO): YES